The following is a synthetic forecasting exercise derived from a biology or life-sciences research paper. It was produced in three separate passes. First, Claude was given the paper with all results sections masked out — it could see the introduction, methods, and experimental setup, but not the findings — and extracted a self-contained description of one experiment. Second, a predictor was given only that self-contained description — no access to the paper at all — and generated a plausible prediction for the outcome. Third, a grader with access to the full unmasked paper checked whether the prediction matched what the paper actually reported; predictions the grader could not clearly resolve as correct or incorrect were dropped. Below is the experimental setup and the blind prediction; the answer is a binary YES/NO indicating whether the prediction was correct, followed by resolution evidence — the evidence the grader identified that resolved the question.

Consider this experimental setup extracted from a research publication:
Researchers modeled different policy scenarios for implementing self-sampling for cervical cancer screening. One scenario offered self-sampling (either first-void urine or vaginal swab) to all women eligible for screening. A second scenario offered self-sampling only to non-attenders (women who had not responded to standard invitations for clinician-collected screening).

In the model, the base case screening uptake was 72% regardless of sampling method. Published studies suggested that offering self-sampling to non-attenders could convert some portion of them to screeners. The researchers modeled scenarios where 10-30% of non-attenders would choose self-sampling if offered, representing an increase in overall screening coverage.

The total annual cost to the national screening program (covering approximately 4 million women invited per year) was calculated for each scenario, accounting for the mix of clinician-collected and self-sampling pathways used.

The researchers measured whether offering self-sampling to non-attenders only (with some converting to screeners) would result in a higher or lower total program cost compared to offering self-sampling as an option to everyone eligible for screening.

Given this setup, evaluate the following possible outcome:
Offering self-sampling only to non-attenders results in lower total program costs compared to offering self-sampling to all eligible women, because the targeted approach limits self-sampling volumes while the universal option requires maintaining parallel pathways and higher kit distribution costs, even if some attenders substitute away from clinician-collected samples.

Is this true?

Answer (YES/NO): NO